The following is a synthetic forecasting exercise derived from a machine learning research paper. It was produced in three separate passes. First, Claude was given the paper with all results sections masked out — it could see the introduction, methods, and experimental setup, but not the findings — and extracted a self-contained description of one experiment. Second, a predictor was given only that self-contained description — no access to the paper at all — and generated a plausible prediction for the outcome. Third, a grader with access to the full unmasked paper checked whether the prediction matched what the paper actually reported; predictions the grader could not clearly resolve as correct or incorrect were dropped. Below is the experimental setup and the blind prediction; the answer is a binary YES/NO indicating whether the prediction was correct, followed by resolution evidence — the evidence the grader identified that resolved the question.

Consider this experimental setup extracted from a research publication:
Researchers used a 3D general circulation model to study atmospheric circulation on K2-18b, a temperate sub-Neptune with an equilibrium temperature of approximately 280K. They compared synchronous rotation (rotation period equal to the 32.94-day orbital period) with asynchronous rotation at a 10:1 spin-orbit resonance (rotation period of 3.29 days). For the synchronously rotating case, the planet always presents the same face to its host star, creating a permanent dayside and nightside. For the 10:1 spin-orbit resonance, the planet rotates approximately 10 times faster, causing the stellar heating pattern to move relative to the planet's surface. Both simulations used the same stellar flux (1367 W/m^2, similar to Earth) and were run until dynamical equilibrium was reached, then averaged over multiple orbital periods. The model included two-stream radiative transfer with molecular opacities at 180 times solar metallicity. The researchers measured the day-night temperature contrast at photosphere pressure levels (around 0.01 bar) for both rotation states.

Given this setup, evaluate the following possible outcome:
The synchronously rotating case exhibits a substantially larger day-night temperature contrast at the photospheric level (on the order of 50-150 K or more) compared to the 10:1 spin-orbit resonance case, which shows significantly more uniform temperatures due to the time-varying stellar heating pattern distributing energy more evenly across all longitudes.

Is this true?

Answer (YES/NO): NO